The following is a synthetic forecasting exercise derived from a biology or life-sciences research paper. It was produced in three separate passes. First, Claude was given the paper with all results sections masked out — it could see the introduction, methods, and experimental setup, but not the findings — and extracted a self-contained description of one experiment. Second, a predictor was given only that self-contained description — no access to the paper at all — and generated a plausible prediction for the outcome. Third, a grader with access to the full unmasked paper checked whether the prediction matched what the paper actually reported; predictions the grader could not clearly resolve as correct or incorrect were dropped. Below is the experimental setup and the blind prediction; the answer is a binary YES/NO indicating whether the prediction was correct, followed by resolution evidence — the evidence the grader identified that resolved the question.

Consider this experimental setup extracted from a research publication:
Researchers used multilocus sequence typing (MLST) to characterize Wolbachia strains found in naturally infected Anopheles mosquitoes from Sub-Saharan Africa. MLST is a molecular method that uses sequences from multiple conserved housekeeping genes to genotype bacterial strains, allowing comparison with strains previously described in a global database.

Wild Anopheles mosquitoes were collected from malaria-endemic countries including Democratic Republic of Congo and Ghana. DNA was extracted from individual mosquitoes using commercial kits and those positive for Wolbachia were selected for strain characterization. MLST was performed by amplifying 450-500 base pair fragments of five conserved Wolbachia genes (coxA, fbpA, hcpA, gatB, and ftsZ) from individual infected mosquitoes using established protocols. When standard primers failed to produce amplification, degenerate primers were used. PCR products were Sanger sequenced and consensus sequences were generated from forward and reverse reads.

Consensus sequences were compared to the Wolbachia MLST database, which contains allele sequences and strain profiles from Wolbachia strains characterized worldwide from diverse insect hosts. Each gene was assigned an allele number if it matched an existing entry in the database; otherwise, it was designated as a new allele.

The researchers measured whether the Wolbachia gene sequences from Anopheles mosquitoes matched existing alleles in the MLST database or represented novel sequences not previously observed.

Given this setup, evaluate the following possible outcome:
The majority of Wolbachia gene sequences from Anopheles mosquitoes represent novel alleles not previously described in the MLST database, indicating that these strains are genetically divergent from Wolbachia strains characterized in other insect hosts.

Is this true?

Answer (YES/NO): YES